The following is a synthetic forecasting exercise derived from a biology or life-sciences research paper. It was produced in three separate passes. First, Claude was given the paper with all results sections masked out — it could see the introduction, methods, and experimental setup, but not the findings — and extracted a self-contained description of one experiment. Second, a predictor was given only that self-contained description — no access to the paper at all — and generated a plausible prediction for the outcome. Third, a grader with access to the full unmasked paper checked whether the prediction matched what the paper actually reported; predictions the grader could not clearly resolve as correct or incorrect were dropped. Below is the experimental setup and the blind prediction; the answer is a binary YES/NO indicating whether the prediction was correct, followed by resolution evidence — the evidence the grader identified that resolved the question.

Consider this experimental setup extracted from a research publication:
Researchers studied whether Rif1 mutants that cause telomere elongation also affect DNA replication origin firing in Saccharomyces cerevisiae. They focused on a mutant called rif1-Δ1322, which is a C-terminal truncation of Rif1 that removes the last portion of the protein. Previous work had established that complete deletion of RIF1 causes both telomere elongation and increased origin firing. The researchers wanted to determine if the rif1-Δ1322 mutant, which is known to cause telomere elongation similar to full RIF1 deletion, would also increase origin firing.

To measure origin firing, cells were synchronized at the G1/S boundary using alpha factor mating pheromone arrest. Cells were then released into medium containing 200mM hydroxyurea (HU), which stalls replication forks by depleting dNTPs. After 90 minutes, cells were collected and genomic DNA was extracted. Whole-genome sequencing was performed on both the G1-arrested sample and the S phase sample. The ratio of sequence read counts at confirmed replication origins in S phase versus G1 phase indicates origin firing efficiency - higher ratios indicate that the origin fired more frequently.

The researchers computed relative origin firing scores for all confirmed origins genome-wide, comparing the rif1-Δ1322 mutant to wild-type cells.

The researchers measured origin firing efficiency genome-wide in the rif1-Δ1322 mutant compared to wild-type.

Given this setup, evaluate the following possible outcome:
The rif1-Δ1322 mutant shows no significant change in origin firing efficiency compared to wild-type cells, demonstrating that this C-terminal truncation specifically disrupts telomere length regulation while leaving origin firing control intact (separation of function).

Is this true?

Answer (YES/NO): YES